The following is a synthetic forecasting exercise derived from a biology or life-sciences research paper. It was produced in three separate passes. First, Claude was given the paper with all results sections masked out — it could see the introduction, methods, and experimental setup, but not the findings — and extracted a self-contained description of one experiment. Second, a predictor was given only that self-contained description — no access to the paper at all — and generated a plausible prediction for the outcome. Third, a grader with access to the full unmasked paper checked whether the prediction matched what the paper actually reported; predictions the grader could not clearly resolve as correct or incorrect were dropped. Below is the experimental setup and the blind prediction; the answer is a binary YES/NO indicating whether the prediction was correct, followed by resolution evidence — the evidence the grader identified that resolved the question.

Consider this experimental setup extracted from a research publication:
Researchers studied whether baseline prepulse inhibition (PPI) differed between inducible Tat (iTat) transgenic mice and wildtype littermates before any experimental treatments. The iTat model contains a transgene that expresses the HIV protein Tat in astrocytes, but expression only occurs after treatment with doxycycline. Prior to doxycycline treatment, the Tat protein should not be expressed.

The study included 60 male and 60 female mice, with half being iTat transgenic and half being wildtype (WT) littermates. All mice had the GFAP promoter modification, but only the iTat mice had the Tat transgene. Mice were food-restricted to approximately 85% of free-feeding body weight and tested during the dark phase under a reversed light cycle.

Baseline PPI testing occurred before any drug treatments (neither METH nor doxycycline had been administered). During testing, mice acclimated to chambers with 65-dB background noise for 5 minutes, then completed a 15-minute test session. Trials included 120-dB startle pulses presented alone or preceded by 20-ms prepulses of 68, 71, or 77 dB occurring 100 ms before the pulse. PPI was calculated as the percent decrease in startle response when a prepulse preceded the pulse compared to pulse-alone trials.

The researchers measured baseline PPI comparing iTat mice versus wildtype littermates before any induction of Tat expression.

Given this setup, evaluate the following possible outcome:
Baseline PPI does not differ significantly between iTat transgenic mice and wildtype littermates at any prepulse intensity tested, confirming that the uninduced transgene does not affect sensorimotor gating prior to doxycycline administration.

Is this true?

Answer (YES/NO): YES